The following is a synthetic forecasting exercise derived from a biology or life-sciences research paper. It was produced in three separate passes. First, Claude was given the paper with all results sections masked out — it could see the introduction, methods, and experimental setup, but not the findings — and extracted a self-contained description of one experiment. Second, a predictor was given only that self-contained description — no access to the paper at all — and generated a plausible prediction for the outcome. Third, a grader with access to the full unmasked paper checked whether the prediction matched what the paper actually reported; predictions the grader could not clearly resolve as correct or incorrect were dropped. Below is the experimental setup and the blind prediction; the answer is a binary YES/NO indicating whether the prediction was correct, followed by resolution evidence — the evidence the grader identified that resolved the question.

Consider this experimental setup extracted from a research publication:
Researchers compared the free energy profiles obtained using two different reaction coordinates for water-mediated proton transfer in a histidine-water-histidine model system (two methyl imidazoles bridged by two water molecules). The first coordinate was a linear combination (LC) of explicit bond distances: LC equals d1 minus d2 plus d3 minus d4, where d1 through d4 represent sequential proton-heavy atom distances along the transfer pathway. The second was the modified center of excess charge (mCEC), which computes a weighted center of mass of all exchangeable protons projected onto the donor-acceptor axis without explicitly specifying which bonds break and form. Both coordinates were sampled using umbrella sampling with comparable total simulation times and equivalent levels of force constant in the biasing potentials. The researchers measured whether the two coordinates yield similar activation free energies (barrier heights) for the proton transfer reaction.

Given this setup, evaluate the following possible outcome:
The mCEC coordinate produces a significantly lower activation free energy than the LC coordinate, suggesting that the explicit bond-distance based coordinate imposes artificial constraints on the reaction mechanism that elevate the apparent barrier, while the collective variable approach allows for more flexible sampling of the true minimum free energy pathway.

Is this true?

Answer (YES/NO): YES